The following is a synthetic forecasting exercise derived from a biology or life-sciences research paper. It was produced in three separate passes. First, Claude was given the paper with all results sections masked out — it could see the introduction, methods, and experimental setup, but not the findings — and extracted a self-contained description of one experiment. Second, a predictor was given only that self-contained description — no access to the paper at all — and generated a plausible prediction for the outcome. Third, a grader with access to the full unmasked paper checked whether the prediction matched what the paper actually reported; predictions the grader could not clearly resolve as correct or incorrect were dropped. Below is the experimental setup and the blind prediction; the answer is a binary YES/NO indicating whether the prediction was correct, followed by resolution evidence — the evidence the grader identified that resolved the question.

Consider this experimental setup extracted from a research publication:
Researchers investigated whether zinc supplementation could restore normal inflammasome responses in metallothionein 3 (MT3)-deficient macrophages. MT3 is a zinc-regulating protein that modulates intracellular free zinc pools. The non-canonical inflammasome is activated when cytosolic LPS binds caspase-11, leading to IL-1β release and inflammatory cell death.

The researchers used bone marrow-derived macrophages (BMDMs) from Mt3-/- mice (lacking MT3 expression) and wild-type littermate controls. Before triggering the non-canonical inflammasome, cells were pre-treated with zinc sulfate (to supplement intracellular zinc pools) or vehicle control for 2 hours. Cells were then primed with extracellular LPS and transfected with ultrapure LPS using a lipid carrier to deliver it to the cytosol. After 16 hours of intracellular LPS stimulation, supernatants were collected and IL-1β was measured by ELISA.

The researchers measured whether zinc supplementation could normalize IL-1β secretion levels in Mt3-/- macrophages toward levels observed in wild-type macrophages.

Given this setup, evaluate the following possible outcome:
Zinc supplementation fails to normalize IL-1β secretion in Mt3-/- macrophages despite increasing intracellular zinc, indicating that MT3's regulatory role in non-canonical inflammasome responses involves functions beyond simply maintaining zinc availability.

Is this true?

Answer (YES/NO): NO